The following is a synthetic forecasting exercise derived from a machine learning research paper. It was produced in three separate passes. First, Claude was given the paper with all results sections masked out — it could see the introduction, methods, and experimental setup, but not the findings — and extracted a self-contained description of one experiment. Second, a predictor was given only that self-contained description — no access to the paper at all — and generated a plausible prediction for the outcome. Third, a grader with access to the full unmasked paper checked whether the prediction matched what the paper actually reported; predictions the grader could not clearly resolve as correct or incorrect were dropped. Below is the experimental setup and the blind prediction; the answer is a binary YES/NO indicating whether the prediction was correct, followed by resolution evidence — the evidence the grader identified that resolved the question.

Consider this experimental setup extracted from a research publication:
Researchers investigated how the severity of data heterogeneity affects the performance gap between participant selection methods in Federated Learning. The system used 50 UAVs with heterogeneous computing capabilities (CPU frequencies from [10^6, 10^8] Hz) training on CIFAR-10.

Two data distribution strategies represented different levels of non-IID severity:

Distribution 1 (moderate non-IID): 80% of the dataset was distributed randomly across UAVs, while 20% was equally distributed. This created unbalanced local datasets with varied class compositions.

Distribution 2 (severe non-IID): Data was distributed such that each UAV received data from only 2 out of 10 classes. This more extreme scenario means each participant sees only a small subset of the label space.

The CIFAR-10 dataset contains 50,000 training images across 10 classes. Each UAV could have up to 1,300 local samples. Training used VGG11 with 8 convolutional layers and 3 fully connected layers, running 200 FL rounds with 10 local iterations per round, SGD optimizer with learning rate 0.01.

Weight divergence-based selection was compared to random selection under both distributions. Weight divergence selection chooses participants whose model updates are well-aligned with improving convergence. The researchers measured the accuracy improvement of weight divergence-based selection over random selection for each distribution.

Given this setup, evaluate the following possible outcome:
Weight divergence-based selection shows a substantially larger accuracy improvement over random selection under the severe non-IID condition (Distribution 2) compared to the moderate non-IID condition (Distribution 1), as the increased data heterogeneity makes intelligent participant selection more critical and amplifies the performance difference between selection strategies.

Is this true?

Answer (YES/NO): YES